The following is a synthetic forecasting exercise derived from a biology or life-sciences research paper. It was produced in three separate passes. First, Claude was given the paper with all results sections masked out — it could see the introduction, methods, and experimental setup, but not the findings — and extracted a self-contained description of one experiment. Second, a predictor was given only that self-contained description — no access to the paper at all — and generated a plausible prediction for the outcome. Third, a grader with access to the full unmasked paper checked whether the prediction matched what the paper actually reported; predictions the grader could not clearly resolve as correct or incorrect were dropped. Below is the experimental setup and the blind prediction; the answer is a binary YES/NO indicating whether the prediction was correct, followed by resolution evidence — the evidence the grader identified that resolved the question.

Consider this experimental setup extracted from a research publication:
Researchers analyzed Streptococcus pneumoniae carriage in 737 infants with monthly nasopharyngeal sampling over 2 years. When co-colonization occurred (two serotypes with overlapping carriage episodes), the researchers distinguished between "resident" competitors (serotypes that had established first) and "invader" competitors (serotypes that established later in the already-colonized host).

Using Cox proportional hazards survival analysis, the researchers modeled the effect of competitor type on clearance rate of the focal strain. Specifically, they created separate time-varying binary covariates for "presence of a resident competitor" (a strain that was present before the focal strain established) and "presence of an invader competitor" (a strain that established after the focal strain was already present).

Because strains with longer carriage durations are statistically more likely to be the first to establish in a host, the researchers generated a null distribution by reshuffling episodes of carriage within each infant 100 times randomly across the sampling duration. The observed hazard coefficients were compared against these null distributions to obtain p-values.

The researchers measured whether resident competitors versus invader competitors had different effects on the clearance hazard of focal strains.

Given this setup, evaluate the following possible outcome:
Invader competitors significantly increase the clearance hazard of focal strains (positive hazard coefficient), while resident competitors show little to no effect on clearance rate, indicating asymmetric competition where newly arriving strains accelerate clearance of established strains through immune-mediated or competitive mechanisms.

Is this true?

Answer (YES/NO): NO